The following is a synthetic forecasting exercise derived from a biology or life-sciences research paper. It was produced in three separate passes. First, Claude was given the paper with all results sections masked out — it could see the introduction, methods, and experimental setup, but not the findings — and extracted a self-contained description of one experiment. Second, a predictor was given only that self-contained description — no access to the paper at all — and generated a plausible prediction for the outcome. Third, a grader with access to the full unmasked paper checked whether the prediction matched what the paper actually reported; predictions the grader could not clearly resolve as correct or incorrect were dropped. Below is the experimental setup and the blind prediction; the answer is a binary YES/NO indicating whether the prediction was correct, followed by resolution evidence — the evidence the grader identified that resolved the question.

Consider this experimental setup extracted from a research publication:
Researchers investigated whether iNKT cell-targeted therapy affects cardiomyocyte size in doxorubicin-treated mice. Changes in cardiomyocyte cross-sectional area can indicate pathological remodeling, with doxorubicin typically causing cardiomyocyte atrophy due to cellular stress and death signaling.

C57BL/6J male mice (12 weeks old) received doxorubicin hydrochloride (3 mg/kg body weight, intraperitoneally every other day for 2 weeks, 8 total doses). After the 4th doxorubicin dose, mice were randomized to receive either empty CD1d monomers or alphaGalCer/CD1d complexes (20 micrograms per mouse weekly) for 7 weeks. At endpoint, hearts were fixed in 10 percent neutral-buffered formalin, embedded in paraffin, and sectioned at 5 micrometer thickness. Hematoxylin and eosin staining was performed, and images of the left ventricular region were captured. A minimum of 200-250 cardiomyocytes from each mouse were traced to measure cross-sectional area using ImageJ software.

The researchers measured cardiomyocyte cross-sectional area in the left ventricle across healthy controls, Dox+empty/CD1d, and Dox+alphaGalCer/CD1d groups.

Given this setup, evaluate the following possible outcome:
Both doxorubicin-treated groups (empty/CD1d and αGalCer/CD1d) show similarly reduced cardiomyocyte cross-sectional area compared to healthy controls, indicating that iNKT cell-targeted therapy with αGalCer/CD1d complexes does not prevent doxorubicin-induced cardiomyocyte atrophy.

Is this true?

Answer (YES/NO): NO